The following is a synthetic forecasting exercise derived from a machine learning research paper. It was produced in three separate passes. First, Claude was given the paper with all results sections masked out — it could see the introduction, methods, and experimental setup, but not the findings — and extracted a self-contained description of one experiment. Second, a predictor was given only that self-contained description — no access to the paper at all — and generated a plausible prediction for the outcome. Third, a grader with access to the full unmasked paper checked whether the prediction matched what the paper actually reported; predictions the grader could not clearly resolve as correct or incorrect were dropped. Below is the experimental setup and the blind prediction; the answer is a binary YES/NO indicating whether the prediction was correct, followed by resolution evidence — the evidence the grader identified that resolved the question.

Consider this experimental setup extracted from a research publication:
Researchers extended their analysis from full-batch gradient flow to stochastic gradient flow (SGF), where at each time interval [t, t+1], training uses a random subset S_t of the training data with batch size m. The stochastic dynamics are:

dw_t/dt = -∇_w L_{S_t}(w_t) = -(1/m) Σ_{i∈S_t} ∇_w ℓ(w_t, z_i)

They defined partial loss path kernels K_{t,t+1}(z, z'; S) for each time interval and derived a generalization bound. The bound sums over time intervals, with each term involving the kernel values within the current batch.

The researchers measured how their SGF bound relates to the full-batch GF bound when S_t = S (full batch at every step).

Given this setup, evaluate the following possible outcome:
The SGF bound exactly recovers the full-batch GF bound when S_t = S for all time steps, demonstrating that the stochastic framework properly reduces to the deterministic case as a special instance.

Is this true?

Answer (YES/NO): NO